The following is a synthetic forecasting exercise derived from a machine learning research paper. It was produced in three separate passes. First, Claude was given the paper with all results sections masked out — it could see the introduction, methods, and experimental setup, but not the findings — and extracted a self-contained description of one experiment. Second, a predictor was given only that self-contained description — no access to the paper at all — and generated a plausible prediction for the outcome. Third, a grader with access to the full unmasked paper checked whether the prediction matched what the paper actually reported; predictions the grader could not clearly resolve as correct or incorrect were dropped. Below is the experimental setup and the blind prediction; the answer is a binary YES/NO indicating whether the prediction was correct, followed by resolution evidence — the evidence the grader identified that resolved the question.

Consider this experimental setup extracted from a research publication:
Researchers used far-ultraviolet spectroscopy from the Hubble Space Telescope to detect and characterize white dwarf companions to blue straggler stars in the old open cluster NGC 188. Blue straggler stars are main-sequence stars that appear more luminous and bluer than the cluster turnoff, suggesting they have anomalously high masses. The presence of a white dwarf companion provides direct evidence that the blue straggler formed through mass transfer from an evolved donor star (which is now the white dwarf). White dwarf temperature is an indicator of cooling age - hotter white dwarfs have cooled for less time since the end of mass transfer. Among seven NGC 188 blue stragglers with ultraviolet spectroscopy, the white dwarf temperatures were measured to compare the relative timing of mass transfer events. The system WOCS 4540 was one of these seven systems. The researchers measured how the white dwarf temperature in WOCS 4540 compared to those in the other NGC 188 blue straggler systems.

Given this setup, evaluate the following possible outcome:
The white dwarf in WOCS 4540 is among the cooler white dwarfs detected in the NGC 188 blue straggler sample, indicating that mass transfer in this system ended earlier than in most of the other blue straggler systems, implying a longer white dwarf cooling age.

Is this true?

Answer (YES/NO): NO